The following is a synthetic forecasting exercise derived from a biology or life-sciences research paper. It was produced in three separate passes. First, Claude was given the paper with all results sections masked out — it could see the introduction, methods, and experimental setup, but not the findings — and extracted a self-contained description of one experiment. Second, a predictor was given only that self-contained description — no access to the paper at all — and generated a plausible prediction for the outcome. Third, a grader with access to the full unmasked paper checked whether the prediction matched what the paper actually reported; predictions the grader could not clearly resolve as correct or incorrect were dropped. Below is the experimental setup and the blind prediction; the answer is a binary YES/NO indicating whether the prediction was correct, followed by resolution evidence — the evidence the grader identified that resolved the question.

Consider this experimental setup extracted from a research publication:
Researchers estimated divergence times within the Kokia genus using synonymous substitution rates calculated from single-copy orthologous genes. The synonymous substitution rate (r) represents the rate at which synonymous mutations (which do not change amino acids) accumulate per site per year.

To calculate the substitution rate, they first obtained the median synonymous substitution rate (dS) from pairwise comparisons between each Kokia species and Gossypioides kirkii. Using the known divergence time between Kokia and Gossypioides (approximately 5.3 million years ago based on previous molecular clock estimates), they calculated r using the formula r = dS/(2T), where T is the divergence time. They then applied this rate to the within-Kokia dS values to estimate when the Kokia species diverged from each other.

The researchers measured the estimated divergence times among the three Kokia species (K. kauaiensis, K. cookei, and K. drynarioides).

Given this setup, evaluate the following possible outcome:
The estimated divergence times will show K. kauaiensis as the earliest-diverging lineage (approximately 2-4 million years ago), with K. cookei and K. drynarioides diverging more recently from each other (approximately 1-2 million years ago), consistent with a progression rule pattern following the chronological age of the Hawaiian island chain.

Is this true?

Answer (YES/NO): NO